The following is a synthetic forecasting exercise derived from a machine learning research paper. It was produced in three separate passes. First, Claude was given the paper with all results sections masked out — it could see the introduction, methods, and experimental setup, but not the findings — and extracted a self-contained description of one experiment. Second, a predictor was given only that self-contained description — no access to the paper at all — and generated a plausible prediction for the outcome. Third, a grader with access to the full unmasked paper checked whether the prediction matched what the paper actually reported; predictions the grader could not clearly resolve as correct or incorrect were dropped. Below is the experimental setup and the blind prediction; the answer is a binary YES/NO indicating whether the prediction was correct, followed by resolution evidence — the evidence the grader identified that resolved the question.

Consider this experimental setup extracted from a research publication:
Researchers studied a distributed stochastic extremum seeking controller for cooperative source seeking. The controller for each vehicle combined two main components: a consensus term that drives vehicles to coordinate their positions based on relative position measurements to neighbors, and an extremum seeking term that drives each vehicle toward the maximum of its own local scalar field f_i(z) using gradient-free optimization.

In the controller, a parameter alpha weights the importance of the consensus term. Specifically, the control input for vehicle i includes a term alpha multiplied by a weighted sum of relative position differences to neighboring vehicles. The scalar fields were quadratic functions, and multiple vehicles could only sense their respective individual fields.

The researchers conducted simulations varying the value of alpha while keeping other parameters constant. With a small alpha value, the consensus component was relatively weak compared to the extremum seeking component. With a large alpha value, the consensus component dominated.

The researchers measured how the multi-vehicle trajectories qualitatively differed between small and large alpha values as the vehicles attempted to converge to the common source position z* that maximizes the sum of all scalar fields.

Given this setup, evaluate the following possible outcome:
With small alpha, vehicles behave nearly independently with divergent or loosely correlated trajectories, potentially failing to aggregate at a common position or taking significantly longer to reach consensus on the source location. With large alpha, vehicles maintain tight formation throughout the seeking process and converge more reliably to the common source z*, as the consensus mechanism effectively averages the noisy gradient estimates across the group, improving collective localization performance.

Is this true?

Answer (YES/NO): NO